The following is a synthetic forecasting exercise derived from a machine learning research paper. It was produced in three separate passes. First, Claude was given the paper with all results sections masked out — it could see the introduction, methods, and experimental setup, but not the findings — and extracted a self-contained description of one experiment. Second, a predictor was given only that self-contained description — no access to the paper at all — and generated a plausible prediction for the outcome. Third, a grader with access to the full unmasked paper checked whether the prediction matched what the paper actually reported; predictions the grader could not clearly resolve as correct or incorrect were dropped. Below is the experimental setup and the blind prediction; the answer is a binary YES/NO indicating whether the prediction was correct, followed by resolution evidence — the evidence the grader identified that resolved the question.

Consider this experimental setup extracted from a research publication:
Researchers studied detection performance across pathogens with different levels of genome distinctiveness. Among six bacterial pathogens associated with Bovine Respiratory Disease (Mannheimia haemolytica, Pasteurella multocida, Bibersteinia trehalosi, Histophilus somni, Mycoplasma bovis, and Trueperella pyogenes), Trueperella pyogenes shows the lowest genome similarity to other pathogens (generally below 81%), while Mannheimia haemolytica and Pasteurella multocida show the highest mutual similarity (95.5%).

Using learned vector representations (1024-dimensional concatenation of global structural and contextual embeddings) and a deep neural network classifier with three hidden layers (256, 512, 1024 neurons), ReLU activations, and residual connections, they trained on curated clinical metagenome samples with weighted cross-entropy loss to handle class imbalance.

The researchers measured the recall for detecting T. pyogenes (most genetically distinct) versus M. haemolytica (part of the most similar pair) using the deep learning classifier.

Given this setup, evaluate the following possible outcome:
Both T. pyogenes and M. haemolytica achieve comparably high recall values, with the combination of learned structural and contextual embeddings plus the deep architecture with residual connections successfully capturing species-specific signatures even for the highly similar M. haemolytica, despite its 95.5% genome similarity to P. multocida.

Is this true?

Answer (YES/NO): NO